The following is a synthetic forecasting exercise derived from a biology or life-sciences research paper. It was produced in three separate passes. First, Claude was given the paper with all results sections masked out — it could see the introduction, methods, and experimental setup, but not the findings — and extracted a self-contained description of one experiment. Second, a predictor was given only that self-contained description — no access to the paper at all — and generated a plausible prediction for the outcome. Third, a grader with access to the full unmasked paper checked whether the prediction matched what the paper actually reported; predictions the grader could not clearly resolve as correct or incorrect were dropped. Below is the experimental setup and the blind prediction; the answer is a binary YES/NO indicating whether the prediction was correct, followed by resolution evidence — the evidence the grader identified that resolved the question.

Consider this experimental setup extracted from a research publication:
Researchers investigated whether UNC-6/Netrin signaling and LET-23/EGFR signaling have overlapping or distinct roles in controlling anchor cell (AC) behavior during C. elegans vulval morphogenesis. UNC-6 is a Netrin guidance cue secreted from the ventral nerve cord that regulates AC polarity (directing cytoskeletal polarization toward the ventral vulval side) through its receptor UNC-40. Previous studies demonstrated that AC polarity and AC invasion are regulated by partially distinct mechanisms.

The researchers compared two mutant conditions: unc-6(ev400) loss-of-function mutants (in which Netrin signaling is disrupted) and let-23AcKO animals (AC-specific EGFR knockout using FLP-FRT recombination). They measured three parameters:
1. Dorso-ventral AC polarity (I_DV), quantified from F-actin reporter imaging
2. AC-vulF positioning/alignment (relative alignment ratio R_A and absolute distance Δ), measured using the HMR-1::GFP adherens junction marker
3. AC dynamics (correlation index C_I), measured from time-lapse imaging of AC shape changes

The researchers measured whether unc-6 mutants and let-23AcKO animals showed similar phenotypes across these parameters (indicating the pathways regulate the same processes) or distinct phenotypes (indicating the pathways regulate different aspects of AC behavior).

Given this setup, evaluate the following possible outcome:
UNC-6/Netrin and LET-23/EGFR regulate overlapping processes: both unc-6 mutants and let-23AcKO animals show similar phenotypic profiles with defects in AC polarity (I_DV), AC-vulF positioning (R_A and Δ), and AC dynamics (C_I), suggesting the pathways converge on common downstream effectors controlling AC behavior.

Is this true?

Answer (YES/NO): NO